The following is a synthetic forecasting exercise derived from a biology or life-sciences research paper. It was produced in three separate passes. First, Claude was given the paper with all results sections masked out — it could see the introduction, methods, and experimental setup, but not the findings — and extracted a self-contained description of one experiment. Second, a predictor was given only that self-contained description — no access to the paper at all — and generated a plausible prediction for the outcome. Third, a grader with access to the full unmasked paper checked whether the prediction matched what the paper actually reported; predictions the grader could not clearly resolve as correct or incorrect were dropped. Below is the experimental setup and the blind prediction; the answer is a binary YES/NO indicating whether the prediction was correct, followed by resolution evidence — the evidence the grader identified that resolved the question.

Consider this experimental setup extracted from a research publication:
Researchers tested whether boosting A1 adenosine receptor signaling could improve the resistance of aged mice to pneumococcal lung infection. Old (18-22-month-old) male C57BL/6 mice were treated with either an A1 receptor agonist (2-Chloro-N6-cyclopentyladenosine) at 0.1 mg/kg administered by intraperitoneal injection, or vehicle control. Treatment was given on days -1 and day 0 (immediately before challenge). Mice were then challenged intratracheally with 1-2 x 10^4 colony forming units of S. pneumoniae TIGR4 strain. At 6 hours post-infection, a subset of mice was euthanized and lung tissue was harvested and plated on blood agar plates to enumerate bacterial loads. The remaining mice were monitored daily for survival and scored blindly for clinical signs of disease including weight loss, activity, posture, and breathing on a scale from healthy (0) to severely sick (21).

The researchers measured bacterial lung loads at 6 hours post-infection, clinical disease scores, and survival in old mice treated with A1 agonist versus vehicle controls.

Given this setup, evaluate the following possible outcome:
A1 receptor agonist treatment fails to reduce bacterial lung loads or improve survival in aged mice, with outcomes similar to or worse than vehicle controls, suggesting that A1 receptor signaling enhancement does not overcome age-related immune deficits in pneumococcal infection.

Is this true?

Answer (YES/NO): NO